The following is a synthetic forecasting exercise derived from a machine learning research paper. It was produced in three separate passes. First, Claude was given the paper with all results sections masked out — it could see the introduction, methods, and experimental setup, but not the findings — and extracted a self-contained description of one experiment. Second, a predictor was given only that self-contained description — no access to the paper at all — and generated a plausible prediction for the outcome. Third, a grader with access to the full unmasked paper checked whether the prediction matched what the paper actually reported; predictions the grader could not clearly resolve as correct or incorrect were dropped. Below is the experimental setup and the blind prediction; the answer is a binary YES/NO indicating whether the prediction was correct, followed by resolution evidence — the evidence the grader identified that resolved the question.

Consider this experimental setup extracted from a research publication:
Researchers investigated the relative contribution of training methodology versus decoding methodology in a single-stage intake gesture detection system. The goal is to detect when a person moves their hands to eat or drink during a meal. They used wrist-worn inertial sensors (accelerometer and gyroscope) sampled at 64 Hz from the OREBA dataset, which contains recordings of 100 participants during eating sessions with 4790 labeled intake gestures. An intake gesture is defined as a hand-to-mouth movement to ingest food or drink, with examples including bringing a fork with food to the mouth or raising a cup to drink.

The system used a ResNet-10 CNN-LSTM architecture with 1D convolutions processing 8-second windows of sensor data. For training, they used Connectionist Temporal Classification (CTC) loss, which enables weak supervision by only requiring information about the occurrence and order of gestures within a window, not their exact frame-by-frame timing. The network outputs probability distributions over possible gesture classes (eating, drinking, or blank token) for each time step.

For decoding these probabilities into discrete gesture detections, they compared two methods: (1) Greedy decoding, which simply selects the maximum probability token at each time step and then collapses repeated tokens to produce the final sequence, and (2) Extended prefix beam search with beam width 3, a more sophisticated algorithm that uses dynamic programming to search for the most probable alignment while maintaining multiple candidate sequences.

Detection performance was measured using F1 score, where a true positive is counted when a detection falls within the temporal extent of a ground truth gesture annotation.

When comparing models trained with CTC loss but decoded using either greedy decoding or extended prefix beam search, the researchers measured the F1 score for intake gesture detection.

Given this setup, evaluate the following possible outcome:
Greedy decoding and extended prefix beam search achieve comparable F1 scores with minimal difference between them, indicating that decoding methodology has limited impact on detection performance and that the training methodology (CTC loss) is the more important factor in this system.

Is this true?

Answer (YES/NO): YES